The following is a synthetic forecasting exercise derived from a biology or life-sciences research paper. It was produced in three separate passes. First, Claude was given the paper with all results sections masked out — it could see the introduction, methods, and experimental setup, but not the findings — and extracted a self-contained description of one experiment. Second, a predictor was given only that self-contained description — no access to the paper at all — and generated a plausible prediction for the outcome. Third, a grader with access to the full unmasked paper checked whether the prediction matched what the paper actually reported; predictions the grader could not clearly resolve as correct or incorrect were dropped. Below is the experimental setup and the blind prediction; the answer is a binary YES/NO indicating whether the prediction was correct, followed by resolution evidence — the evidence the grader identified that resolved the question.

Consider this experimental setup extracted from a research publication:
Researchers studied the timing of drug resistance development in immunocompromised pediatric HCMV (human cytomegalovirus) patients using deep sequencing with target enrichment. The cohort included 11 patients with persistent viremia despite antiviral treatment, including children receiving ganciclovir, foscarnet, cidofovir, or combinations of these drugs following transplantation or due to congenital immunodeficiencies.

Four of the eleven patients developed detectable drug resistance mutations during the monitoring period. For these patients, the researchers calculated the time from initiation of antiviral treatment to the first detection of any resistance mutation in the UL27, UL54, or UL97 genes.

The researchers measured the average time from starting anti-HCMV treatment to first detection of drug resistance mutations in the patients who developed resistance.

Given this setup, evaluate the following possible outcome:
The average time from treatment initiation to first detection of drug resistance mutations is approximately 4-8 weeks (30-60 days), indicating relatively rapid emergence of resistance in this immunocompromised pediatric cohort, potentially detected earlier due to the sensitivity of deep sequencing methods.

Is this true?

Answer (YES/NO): NO